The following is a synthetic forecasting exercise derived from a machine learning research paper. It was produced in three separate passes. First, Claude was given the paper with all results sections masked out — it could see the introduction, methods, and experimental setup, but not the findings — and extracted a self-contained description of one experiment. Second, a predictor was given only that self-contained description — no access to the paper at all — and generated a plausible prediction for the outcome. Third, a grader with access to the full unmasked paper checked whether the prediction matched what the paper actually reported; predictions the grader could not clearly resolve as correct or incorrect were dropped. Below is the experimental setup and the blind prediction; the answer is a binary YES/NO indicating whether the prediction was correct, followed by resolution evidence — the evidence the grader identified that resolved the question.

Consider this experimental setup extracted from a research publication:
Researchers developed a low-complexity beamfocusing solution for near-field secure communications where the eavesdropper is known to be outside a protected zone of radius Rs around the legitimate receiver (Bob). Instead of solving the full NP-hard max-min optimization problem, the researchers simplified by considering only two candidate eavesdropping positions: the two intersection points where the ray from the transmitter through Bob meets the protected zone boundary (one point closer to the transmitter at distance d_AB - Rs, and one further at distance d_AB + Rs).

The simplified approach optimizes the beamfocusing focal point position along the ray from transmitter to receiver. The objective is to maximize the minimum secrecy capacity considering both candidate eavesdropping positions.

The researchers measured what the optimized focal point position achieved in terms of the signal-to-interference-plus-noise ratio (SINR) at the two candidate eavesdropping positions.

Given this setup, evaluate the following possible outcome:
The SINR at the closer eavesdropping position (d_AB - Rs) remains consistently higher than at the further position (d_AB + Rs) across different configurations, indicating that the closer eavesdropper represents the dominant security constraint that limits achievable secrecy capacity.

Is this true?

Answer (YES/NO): NO